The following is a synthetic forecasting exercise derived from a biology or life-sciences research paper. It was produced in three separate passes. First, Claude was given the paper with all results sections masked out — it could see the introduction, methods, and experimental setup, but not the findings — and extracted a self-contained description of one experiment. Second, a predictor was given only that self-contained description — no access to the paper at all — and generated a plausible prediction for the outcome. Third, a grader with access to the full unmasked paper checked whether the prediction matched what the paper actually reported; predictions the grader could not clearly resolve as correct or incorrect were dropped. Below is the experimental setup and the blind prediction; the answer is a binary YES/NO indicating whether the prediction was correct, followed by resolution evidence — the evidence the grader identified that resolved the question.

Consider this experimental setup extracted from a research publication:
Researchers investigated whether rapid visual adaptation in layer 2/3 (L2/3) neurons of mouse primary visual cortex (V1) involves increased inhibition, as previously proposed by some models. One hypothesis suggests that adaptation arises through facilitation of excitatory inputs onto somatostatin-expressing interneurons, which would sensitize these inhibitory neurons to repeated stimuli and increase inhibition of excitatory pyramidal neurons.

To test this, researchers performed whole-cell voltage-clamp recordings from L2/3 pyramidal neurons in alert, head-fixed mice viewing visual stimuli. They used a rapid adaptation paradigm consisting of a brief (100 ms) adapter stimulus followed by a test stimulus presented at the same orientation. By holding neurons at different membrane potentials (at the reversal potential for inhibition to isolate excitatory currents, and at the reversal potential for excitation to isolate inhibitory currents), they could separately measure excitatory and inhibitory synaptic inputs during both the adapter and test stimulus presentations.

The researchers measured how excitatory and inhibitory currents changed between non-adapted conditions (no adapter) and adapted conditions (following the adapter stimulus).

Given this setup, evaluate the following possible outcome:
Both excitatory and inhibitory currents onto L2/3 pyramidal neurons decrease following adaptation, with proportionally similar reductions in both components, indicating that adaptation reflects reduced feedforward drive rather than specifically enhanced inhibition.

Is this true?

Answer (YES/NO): YES